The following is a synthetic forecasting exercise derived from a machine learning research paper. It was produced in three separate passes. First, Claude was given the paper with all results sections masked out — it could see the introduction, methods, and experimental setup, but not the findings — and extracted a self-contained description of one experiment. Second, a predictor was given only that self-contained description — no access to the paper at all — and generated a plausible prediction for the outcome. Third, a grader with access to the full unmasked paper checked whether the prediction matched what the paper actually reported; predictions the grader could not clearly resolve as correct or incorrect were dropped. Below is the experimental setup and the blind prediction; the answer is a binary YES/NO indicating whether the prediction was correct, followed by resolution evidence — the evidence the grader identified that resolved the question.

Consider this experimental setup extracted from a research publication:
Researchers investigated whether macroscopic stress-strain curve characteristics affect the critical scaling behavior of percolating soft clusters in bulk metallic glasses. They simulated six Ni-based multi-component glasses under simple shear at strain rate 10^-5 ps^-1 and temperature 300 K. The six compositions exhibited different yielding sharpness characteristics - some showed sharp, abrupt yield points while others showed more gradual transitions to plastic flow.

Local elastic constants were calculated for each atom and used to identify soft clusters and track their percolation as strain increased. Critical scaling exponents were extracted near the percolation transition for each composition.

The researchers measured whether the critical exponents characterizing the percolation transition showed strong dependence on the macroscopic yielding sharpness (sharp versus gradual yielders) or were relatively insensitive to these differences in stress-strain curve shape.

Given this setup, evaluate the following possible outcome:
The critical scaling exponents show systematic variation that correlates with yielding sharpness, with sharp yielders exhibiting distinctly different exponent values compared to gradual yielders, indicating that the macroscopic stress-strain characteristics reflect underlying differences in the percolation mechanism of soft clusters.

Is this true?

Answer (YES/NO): NO